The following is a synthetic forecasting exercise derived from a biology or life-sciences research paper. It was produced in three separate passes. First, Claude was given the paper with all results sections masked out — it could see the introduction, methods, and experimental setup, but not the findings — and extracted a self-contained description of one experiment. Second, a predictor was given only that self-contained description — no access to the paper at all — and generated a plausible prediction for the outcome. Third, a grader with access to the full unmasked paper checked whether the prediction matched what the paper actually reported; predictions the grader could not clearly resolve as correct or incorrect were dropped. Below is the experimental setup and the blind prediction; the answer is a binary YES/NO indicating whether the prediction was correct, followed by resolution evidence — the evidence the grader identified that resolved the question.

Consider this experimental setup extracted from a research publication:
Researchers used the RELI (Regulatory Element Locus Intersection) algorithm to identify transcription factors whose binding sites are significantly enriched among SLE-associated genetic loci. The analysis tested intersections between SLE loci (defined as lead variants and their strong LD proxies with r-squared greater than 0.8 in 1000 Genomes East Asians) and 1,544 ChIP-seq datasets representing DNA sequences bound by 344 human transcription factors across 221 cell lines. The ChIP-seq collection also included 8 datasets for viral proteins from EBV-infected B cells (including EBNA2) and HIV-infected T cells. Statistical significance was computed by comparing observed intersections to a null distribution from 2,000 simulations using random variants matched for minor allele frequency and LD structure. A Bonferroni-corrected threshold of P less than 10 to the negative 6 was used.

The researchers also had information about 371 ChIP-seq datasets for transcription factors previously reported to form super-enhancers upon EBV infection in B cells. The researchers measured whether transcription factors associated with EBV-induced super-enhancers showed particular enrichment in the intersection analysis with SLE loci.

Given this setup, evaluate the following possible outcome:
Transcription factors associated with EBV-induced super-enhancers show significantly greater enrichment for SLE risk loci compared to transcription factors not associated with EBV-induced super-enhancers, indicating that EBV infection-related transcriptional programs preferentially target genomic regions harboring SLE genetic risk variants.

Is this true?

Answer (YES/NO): YES